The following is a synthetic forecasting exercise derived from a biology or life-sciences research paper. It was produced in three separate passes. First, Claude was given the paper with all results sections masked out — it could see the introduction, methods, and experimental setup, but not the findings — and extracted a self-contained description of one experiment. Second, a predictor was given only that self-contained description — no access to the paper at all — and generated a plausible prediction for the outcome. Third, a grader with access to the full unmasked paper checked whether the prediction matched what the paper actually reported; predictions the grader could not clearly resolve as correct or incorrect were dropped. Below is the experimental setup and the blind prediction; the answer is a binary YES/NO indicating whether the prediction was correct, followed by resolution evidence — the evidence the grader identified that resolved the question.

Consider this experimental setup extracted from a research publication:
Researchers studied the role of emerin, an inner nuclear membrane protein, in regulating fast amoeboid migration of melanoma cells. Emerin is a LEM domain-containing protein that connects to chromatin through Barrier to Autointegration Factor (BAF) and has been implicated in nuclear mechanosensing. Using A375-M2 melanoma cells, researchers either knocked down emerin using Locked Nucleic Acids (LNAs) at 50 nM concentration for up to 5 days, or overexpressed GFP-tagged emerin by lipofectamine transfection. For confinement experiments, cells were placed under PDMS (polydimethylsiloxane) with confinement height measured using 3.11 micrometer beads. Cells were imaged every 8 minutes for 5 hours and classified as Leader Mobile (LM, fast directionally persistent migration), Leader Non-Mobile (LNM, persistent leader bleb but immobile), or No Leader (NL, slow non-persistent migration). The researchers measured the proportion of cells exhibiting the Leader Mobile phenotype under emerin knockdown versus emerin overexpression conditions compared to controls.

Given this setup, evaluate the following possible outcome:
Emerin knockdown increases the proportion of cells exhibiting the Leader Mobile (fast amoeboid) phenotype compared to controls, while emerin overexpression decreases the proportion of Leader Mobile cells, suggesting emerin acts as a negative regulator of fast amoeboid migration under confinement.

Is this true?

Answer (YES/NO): NO